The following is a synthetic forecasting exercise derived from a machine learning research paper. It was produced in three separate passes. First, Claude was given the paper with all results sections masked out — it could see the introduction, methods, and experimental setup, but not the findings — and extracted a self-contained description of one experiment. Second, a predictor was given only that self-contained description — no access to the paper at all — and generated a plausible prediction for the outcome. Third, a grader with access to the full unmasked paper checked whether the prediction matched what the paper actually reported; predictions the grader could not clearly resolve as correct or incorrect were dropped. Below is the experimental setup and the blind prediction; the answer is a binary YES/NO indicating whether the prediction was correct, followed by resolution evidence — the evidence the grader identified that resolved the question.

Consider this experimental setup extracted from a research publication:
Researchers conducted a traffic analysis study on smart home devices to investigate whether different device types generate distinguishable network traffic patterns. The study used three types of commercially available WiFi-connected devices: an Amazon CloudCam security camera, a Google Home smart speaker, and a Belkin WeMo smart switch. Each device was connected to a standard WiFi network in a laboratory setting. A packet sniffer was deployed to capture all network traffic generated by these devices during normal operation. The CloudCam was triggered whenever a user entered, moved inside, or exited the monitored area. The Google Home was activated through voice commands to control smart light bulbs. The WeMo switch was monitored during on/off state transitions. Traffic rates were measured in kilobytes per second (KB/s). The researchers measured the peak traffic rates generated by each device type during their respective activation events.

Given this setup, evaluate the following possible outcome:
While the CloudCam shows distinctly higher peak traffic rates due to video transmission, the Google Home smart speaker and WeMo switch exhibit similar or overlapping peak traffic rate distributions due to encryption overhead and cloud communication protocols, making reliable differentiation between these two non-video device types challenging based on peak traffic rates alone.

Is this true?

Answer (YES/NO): NO